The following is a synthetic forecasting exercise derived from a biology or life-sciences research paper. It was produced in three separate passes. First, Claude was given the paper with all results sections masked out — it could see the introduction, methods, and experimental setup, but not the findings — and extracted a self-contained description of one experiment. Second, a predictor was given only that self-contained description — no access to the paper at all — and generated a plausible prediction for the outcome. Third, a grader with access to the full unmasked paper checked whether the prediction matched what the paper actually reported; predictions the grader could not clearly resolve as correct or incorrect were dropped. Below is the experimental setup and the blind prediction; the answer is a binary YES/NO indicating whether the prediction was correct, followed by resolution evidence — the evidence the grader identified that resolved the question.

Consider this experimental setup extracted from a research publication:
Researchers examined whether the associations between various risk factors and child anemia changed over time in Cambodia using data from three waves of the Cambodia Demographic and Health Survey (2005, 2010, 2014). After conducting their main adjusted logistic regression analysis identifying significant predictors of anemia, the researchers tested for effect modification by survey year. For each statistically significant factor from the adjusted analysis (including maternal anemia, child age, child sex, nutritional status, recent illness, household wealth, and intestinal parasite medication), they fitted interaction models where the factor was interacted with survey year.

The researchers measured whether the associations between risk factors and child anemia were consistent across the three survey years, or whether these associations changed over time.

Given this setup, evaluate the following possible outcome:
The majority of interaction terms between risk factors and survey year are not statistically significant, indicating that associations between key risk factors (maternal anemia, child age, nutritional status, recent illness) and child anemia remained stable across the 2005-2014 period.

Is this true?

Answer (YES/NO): YES